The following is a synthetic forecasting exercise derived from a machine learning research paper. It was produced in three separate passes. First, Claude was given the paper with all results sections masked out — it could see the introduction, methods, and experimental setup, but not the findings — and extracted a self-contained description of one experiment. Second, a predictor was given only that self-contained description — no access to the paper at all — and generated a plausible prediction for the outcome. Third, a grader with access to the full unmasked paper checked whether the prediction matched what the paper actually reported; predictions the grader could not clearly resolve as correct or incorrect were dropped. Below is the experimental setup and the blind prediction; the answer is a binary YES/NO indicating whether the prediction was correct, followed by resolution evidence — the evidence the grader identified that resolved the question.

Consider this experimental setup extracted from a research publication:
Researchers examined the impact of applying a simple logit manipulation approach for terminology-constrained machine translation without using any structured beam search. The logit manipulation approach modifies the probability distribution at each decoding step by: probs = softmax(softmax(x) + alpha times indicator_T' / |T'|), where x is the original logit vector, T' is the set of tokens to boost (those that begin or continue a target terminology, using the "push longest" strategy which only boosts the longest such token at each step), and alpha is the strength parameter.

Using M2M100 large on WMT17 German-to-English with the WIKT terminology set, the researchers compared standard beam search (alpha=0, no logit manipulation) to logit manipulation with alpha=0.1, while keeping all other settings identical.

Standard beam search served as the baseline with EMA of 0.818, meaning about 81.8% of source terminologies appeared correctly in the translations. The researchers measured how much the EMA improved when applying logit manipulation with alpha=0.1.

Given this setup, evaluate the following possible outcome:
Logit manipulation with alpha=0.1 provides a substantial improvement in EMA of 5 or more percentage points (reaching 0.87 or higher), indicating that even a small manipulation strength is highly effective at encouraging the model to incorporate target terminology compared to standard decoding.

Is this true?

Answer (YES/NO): NO